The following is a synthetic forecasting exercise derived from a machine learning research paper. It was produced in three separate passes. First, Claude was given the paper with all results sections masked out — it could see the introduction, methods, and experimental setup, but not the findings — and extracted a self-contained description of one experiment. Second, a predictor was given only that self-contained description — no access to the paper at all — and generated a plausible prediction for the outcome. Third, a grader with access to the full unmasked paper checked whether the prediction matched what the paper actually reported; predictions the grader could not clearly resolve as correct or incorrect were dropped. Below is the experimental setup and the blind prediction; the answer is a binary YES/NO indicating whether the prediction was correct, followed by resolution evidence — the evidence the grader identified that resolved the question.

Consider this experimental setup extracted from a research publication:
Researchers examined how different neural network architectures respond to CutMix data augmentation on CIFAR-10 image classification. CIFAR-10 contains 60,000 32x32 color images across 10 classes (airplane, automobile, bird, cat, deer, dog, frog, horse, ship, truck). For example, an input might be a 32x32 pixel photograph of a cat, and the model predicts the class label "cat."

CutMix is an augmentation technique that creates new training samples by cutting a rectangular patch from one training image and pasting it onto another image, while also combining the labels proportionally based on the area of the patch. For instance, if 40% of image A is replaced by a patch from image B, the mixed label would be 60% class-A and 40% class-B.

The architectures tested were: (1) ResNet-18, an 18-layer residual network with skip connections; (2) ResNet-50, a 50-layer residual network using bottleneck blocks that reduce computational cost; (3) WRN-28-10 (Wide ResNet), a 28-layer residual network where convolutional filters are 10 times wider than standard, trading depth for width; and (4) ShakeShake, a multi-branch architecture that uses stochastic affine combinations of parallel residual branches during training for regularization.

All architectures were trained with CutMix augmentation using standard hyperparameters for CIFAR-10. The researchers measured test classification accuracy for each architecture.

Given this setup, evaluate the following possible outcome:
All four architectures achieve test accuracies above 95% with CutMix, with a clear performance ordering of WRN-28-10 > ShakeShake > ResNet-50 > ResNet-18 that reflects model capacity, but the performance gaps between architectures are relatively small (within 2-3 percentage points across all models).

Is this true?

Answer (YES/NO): NO